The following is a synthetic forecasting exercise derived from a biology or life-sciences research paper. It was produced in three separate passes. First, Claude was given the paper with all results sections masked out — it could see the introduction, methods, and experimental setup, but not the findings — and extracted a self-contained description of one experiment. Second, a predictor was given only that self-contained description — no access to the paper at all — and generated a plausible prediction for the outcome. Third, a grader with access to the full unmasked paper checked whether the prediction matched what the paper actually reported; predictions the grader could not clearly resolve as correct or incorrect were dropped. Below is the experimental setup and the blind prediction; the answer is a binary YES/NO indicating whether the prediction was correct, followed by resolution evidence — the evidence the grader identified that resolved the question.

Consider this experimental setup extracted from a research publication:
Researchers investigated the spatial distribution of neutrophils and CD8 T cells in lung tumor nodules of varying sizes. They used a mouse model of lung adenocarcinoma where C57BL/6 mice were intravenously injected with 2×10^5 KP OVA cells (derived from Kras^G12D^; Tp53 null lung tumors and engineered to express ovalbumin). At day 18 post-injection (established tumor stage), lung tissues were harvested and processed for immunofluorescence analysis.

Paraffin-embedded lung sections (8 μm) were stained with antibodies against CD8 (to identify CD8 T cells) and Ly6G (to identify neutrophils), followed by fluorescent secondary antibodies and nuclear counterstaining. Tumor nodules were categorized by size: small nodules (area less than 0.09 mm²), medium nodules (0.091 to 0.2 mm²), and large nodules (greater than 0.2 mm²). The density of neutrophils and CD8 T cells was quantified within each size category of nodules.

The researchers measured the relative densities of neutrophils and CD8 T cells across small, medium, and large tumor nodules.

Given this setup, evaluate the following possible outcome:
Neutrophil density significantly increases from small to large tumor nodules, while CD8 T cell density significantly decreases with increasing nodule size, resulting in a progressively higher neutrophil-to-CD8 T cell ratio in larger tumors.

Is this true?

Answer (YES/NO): NO